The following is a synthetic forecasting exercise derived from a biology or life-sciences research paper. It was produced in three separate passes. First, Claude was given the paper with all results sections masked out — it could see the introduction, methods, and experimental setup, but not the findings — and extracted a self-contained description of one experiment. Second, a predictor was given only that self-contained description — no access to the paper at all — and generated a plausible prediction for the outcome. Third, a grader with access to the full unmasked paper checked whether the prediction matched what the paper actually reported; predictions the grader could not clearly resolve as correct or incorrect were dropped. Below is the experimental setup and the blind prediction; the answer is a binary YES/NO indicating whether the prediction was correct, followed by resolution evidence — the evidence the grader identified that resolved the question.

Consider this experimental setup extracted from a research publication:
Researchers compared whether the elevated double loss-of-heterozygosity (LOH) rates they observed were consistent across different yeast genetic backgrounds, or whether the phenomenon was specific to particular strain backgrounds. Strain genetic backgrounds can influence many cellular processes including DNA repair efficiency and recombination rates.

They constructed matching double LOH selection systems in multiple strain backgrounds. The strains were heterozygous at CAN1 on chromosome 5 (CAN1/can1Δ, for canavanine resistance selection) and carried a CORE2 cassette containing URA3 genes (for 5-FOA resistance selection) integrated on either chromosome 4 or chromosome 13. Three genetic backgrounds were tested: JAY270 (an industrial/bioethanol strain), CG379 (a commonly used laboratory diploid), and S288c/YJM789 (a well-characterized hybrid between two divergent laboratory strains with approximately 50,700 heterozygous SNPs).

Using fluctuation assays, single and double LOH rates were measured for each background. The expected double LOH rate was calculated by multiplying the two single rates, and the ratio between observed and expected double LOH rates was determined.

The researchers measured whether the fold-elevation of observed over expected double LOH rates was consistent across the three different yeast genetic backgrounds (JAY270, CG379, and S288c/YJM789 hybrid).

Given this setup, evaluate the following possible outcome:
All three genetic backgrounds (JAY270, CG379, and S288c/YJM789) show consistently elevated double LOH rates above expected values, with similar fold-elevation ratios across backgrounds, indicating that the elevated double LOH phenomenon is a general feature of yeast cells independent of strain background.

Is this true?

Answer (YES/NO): YES